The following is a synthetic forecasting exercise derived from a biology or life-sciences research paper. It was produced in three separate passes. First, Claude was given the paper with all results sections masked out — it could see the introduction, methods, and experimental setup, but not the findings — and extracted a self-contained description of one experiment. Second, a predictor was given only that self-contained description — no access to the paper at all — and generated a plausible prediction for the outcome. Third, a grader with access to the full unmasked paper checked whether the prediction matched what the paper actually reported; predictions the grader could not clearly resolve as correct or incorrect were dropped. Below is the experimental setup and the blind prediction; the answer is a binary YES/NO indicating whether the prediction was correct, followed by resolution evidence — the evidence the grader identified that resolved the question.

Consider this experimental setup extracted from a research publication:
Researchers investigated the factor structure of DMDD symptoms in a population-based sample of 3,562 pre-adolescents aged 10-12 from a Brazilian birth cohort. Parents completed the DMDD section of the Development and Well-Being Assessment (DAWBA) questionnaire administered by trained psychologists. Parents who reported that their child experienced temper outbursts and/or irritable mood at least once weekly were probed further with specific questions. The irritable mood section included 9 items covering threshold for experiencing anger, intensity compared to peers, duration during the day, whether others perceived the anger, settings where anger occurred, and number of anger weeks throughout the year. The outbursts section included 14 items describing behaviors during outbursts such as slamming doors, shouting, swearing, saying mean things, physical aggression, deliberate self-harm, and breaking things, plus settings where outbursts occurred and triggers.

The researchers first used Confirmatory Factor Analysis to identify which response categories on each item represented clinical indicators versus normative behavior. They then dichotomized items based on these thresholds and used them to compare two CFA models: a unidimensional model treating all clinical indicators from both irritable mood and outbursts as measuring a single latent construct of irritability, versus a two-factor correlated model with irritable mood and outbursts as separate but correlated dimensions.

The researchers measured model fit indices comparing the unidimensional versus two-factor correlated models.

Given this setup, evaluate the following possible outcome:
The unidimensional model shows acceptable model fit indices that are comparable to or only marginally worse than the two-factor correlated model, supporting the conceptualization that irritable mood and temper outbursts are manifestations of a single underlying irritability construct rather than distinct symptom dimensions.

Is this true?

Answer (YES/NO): NO